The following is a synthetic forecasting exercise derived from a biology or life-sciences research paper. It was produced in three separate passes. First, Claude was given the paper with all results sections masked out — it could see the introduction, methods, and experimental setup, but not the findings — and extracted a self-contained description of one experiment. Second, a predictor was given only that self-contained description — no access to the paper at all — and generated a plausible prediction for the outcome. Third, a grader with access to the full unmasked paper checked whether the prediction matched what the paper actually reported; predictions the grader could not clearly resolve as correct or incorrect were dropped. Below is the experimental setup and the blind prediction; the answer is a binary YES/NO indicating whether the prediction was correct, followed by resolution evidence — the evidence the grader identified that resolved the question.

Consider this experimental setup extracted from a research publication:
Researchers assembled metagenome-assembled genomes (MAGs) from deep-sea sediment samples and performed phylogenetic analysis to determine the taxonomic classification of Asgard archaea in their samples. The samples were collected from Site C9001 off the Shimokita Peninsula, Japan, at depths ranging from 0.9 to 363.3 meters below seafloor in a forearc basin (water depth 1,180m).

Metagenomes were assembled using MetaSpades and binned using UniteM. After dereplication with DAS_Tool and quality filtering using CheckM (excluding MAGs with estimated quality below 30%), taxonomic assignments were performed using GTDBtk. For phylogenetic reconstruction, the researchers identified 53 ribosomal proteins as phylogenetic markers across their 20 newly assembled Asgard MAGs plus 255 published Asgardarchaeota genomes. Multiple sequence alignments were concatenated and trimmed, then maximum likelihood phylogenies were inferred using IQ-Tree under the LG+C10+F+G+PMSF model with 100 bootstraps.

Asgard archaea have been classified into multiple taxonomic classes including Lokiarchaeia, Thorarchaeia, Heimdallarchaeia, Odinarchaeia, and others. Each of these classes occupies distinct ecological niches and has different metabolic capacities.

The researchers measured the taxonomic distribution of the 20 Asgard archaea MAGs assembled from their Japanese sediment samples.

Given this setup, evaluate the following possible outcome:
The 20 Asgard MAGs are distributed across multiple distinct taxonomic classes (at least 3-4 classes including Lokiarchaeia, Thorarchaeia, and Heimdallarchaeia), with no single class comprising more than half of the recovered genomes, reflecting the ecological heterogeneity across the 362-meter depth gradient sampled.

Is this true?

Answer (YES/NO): NO